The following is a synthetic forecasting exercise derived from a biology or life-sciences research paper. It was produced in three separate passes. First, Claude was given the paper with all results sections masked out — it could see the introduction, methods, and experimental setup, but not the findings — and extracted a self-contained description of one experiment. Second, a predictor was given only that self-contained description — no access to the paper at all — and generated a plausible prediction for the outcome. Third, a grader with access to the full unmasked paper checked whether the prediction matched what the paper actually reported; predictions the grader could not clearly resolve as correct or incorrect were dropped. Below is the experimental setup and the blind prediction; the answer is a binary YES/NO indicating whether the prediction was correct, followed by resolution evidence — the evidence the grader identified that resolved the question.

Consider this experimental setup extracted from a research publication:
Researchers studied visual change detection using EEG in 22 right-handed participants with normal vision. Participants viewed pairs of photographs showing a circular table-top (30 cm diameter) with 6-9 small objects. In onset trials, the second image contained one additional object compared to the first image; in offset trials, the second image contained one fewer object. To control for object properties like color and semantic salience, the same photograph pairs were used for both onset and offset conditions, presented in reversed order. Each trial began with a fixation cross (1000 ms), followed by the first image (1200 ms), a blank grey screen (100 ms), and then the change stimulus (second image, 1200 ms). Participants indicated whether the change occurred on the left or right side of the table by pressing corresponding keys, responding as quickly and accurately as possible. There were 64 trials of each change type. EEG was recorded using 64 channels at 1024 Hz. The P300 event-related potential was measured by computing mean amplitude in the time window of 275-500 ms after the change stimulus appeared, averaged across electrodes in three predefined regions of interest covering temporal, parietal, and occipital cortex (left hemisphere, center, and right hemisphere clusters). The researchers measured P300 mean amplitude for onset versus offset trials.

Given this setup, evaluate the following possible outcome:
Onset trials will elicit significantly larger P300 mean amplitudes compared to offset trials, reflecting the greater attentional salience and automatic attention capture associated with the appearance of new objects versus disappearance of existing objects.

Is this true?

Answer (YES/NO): YES